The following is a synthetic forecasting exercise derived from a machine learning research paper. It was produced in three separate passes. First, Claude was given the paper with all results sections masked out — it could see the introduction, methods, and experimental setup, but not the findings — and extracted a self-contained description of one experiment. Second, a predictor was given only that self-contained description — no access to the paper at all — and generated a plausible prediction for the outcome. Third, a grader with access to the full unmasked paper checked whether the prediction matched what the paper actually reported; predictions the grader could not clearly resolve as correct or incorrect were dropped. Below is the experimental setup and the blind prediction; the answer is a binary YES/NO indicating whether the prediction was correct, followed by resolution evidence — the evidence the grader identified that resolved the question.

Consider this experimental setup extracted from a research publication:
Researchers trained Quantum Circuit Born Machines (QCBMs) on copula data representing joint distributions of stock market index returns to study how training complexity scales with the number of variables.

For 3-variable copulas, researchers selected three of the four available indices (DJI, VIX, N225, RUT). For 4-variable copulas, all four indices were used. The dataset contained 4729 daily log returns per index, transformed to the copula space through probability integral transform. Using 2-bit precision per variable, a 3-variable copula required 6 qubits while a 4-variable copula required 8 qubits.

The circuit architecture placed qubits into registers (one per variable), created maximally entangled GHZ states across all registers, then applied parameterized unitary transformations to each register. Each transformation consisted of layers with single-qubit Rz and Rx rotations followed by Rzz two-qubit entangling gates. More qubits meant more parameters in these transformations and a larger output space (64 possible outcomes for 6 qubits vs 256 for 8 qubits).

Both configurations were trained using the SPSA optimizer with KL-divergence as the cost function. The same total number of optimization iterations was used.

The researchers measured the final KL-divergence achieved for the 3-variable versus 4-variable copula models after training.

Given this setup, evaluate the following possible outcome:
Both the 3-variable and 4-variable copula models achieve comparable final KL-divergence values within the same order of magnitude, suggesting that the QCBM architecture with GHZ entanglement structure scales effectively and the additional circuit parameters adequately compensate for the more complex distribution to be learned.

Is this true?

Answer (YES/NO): NO